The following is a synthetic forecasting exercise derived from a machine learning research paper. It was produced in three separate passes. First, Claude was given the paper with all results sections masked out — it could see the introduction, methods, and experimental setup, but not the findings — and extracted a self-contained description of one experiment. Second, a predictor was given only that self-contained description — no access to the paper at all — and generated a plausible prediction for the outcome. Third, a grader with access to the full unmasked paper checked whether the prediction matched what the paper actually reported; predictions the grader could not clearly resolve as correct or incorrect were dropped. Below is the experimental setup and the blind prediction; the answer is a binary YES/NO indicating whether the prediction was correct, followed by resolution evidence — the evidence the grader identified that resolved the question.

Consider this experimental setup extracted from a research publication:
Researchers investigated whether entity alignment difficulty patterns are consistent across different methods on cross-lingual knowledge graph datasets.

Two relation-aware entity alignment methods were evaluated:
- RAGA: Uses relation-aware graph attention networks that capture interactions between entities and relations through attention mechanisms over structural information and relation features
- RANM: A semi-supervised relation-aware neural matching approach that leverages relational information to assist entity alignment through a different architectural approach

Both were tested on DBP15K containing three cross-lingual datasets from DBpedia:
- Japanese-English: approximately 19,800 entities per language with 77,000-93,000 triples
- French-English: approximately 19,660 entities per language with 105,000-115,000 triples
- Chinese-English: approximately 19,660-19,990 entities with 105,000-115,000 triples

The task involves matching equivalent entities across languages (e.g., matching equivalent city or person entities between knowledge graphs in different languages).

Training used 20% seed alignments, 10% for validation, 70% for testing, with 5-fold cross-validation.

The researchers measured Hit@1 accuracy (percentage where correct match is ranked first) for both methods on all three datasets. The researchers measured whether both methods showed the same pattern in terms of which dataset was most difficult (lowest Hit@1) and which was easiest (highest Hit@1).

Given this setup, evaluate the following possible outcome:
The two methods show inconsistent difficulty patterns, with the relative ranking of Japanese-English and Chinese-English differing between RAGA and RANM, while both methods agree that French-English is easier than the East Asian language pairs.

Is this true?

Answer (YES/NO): NO